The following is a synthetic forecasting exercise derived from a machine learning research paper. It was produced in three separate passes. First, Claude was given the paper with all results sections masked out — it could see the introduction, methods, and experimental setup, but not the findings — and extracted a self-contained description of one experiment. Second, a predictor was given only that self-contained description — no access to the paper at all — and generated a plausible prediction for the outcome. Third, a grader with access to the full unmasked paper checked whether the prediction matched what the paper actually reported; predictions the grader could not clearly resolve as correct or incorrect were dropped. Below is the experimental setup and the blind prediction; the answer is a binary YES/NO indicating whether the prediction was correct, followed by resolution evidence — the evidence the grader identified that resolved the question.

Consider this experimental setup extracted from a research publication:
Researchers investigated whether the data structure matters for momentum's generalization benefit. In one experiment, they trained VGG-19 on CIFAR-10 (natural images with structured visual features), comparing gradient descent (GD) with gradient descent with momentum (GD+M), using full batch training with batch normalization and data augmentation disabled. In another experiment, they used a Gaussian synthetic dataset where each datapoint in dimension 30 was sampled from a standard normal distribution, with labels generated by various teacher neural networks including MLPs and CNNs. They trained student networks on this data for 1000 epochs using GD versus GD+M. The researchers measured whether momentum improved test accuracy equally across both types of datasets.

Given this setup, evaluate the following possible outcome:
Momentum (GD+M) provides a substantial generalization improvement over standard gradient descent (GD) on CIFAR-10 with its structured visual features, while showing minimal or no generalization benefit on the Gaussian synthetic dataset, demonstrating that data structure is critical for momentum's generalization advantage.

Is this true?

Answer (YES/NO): YES